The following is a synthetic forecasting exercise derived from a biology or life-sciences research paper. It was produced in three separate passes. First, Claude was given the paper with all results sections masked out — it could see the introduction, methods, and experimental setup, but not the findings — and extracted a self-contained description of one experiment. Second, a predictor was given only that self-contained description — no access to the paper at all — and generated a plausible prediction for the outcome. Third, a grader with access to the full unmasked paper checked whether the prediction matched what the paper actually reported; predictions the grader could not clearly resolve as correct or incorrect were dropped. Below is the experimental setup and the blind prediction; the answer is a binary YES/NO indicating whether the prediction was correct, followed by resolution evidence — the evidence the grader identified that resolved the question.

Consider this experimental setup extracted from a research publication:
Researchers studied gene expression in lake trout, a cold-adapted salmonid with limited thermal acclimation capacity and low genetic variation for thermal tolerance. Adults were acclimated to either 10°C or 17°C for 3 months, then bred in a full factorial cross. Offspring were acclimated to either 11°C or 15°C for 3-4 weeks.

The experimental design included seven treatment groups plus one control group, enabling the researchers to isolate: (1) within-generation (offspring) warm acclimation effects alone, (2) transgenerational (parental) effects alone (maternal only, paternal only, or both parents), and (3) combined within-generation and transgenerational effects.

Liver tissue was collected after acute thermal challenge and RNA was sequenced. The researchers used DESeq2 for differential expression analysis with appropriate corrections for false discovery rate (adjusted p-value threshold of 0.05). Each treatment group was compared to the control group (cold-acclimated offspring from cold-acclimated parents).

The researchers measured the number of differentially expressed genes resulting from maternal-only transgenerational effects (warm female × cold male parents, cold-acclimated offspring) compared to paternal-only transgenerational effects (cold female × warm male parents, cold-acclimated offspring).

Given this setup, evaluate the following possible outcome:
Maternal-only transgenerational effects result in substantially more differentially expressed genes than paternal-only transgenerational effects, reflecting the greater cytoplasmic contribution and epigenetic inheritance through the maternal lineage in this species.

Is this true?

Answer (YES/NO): YES